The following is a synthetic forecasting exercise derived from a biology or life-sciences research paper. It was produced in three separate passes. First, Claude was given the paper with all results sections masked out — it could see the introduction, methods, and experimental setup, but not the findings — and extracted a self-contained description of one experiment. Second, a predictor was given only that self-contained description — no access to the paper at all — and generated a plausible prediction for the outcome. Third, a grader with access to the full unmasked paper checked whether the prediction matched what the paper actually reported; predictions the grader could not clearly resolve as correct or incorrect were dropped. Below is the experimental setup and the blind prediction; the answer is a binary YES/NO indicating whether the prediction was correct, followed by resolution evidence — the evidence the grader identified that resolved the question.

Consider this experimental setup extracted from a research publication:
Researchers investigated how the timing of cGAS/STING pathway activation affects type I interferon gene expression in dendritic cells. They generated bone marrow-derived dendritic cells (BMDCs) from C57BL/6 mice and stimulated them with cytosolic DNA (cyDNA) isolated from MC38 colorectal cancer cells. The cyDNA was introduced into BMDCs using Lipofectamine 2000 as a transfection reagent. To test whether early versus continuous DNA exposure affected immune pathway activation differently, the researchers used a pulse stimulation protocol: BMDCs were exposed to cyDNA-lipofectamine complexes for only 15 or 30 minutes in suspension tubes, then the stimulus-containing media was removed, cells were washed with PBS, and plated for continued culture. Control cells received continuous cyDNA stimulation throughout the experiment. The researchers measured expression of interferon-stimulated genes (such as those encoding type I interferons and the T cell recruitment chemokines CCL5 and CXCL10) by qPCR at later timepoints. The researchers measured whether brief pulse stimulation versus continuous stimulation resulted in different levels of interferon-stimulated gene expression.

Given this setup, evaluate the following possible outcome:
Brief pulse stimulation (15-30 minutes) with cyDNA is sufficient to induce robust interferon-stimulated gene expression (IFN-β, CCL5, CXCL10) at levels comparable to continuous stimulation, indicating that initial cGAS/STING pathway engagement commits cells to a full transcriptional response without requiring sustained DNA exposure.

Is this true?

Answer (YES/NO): YES